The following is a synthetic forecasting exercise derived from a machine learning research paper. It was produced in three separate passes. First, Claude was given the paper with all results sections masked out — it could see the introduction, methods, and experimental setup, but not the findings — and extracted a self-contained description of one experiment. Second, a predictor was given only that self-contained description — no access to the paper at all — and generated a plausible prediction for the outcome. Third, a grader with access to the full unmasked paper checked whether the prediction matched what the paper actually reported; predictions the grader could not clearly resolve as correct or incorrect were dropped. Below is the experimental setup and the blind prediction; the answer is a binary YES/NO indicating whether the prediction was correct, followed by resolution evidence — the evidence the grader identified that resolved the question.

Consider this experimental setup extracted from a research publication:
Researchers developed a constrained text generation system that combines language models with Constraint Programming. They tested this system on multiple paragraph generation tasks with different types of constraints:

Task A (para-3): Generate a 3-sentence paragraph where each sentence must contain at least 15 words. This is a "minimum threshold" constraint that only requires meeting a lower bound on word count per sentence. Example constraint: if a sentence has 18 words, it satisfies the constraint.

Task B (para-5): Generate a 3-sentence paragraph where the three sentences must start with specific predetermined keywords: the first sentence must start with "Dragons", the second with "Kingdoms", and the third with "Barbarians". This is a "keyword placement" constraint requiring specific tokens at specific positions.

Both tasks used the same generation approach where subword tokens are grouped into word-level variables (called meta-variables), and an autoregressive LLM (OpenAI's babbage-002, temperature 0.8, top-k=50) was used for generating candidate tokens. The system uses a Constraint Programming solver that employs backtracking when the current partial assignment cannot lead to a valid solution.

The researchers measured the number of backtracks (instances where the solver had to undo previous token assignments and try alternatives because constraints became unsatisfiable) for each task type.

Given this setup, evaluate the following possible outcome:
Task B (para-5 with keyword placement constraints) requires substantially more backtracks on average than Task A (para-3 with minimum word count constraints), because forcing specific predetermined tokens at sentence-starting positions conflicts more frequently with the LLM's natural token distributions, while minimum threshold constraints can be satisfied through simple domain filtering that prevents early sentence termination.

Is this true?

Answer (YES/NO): NO